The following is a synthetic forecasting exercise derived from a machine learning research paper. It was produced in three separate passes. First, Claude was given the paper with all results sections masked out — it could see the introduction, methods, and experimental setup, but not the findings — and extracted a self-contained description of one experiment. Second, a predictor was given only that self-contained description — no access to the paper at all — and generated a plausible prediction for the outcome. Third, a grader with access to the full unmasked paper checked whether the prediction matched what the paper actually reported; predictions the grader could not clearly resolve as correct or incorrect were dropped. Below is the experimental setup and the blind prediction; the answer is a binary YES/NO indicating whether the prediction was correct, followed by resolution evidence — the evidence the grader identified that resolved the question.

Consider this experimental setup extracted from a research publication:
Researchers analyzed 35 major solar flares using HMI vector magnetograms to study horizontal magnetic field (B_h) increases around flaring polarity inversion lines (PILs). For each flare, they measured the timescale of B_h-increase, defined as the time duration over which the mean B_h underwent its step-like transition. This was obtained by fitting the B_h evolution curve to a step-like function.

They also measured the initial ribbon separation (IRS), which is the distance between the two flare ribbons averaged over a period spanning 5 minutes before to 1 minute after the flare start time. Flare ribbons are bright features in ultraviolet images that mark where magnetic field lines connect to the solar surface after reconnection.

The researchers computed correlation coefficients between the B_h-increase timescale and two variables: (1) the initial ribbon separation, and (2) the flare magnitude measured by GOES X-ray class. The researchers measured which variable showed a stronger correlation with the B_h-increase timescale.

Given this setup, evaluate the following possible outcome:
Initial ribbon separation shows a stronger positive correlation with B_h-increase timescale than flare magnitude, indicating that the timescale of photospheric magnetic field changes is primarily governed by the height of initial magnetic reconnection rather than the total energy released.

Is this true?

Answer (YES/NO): YES